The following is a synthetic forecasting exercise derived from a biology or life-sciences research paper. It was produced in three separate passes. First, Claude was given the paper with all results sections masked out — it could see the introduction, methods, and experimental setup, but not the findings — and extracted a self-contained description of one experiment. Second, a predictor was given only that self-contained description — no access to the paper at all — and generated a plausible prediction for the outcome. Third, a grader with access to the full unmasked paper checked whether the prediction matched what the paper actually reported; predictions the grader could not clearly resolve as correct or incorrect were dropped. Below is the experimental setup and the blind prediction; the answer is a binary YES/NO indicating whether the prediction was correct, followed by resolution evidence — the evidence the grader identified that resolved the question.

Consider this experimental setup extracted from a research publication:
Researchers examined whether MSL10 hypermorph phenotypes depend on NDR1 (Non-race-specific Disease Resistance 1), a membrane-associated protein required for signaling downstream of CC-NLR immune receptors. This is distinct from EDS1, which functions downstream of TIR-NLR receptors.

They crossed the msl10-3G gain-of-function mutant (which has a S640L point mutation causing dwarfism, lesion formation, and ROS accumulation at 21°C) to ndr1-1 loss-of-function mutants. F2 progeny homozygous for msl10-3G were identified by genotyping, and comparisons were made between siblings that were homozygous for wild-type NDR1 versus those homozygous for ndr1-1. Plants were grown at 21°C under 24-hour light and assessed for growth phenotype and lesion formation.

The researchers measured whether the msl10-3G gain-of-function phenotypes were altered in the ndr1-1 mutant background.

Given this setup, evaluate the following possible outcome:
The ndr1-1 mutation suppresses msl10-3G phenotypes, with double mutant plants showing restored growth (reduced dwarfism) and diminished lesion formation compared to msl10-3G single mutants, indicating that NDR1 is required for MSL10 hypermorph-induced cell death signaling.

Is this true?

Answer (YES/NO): NO